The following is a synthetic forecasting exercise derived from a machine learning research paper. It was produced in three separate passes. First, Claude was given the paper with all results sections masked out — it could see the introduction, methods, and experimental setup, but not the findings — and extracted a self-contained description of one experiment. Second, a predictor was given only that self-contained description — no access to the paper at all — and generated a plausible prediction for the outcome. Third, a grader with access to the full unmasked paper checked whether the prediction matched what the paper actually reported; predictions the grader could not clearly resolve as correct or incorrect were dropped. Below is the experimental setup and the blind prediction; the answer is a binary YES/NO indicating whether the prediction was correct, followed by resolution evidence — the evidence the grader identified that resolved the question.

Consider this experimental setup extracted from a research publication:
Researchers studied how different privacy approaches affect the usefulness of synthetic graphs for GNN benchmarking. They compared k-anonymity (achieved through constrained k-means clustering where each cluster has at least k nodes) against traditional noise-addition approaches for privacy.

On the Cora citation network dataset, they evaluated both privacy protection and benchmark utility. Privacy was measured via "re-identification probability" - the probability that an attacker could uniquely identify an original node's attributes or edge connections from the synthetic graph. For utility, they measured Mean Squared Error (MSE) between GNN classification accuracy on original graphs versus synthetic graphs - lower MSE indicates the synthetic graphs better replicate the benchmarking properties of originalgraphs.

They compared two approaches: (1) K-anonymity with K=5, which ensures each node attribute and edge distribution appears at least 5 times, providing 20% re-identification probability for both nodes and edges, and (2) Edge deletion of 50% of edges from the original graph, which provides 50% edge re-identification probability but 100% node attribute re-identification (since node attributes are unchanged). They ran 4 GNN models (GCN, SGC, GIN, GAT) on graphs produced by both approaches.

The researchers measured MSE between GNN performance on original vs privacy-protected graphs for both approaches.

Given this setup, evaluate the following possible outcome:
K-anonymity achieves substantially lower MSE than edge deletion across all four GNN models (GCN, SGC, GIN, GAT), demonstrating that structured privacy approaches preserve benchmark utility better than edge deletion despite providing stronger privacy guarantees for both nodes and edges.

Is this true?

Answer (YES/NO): NO